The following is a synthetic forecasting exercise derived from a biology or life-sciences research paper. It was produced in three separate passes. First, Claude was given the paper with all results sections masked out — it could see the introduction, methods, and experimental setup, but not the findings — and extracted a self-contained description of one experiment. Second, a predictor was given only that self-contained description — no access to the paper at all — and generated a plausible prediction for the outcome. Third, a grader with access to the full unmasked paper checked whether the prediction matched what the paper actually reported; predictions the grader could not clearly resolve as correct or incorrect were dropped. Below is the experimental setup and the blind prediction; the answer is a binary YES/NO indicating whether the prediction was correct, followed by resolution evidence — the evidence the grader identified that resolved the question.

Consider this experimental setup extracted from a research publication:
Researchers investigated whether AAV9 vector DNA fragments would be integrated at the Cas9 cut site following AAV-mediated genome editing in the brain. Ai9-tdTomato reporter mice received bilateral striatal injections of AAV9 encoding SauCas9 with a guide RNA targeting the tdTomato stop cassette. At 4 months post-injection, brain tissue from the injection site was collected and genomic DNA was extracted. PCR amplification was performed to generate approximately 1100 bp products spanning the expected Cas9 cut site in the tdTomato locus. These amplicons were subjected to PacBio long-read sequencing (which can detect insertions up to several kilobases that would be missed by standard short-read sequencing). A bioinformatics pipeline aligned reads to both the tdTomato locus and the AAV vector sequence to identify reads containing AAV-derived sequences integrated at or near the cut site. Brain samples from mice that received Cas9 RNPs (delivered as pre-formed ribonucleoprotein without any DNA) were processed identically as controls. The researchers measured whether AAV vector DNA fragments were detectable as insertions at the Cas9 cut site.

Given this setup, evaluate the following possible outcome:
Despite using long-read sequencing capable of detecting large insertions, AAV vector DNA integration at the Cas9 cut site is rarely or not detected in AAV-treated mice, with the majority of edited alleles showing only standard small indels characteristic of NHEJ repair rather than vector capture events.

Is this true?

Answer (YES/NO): NO